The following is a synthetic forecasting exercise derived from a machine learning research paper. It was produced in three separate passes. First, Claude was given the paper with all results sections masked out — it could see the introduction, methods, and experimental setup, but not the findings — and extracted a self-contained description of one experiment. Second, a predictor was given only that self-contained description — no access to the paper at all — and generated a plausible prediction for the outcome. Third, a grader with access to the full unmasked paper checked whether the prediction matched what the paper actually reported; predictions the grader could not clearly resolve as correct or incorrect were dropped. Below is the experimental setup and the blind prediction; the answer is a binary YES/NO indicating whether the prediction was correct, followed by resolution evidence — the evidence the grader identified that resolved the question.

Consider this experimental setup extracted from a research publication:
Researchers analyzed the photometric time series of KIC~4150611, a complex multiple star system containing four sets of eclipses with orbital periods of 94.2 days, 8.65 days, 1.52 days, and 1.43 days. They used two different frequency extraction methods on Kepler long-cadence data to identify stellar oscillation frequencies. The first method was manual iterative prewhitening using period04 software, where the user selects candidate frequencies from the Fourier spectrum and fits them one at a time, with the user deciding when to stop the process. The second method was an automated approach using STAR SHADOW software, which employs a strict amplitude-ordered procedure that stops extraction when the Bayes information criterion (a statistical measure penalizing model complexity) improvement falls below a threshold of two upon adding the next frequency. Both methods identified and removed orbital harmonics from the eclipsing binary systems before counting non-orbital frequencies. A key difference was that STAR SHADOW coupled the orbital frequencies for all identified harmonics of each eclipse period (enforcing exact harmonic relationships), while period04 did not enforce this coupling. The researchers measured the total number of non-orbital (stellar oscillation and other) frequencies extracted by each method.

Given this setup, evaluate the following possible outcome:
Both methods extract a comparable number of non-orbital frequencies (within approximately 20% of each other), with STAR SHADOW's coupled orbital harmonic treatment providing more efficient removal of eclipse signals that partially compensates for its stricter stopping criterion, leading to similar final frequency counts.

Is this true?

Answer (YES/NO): NO